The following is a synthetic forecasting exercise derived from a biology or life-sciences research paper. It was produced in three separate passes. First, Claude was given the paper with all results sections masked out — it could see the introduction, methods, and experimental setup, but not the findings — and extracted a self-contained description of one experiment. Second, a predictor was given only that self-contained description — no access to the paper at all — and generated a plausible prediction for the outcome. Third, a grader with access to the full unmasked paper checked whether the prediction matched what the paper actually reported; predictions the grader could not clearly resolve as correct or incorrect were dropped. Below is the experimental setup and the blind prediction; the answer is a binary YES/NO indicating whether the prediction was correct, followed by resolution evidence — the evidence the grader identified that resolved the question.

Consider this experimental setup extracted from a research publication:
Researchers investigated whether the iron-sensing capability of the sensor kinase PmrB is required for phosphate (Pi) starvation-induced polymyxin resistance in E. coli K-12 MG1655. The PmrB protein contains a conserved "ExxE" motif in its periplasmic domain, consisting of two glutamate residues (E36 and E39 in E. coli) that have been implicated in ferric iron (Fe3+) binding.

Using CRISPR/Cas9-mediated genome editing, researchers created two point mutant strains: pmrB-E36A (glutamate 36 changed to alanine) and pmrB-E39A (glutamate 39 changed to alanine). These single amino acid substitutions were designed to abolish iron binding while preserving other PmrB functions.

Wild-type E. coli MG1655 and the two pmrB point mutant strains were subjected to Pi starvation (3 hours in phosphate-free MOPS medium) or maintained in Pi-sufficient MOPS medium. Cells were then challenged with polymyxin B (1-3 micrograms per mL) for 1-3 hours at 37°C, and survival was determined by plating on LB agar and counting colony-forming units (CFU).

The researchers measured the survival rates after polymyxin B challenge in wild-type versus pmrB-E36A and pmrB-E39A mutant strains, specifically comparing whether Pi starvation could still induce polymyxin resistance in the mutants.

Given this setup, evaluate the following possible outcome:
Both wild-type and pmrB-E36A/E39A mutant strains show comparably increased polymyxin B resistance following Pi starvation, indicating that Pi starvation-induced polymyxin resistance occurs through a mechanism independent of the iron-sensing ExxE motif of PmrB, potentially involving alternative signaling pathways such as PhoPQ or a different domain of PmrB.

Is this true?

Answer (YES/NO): NO